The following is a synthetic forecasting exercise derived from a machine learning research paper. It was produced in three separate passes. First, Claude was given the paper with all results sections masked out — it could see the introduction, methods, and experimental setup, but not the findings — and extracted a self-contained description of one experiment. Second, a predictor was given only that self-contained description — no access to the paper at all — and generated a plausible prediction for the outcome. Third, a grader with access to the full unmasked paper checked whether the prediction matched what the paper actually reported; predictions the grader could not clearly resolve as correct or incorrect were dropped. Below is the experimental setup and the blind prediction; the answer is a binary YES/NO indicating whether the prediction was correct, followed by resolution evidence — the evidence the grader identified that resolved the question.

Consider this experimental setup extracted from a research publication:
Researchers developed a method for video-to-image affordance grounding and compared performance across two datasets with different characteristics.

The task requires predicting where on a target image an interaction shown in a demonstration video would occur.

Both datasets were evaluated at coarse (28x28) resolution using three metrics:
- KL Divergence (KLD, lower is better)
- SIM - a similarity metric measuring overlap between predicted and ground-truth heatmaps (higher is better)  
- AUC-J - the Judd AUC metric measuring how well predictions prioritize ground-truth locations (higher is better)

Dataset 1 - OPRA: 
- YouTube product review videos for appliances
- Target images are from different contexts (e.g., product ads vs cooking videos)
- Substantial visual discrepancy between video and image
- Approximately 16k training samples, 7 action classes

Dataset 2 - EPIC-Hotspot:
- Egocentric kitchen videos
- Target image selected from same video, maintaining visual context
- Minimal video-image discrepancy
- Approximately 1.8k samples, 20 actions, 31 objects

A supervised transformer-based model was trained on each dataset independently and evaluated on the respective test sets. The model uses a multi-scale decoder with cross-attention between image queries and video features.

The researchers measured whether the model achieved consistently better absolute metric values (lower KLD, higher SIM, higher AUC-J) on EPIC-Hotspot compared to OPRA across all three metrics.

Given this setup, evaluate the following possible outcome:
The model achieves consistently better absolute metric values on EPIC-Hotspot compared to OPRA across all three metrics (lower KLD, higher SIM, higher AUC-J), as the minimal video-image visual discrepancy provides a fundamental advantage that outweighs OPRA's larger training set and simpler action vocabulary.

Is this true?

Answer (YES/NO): NO